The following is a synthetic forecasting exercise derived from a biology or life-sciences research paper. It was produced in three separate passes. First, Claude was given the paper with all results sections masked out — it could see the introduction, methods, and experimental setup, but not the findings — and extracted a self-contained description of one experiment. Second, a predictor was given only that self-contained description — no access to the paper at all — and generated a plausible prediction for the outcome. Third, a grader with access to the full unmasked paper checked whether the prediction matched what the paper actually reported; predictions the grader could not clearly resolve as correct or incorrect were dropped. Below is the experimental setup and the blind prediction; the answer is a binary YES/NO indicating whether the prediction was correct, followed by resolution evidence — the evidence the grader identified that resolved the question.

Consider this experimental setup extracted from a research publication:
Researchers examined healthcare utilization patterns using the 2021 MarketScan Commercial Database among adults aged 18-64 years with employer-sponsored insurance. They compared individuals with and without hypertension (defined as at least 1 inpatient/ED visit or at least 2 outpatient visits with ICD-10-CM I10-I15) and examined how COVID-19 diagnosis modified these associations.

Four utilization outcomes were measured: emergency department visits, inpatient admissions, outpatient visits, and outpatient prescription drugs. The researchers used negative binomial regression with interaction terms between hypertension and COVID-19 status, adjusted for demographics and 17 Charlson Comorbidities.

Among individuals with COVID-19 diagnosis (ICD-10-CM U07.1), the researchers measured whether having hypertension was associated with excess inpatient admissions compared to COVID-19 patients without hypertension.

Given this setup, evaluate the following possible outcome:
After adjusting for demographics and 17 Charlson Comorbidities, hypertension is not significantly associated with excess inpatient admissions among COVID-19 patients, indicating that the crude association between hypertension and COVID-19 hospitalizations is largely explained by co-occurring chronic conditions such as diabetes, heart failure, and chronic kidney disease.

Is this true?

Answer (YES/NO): NO